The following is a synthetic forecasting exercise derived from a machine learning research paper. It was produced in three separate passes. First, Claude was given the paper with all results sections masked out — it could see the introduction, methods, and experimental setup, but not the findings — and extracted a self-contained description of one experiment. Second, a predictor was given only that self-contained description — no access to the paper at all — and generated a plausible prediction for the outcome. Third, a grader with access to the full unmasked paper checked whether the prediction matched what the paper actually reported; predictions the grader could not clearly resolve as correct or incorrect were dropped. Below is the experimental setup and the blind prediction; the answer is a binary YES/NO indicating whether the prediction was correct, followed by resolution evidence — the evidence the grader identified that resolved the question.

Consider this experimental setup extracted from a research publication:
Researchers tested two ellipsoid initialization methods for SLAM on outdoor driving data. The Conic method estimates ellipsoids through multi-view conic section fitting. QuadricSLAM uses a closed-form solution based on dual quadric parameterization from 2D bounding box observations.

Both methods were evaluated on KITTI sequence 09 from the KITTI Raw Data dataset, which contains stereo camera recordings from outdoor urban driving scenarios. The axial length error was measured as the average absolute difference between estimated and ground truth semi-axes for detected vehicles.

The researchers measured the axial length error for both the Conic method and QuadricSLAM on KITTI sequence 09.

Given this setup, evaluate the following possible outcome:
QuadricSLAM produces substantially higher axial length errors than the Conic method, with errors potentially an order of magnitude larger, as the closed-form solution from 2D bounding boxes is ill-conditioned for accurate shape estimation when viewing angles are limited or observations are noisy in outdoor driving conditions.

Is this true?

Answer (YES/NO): NO